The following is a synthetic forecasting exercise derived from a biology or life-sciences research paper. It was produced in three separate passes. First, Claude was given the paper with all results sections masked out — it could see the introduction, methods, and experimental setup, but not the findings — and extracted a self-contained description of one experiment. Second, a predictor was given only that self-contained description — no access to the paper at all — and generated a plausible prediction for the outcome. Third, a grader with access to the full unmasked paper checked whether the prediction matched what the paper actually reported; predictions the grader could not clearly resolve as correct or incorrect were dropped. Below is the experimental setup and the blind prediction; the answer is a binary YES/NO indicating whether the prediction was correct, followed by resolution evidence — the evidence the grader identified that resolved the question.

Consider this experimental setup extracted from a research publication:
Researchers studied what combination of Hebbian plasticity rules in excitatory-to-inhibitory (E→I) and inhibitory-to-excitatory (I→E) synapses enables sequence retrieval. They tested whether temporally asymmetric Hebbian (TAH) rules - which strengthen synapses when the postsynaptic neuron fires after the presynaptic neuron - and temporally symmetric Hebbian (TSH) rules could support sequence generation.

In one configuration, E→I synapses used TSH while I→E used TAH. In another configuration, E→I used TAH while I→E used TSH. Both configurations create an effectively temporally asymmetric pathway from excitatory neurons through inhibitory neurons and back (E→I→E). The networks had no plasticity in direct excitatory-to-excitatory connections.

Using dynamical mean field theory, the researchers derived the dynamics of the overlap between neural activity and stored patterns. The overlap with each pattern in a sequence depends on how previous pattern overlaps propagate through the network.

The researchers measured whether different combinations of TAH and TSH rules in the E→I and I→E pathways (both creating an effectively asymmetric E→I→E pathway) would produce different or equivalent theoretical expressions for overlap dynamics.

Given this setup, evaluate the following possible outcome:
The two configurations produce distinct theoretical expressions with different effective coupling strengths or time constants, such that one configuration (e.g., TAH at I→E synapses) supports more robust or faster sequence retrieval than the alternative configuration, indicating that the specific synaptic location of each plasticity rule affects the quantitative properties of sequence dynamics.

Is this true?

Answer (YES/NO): NO